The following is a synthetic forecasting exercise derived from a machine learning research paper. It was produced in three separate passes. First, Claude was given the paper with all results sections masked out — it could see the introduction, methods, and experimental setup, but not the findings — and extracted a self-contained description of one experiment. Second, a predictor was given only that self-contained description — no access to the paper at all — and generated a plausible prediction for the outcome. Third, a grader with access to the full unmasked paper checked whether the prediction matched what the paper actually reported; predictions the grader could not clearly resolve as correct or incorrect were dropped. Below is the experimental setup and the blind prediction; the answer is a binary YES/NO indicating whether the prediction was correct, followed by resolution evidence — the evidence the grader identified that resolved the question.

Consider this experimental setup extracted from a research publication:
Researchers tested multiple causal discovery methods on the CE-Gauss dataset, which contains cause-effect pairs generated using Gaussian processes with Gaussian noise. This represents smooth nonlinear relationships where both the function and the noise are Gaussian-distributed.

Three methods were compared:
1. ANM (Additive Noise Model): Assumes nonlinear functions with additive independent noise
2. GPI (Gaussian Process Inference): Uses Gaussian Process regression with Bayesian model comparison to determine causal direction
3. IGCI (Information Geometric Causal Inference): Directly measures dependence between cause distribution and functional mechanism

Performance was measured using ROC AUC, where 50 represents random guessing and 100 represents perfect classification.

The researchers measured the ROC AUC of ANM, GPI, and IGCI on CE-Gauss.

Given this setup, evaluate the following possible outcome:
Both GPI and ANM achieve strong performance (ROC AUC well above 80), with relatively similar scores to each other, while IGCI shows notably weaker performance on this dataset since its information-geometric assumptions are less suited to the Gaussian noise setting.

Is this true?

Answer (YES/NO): YES